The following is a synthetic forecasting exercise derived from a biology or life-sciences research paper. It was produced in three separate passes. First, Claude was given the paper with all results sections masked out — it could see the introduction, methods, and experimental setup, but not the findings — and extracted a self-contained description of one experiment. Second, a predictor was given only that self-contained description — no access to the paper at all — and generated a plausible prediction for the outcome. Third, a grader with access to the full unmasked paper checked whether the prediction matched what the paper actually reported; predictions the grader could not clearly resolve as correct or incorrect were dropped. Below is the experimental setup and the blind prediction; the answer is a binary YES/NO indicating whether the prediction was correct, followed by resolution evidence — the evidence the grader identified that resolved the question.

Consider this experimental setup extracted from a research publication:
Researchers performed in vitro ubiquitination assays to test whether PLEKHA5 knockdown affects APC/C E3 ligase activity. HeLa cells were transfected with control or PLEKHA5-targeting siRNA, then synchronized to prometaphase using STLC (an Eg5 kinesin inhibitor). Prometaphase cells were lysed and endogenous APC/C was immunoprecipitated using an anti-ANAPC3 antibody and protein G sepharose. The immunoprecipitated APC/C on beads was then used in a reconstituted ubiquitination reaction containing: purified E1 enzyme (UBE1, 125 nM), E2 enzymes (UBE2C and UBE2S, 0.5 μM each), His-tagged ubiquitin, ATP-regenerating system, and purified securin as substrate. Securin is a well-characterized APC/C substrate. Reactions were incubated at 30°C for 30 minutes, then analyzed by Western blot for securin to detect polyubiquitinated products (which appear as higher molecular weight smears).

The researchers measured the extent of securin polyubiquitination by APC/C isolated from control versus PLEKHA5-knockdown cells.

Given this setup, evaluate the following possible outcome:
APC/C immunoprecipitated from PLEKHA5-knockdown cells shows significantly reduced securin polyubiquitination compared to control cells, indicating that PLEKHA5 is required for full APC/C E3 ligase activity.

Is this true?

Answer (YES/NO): YES